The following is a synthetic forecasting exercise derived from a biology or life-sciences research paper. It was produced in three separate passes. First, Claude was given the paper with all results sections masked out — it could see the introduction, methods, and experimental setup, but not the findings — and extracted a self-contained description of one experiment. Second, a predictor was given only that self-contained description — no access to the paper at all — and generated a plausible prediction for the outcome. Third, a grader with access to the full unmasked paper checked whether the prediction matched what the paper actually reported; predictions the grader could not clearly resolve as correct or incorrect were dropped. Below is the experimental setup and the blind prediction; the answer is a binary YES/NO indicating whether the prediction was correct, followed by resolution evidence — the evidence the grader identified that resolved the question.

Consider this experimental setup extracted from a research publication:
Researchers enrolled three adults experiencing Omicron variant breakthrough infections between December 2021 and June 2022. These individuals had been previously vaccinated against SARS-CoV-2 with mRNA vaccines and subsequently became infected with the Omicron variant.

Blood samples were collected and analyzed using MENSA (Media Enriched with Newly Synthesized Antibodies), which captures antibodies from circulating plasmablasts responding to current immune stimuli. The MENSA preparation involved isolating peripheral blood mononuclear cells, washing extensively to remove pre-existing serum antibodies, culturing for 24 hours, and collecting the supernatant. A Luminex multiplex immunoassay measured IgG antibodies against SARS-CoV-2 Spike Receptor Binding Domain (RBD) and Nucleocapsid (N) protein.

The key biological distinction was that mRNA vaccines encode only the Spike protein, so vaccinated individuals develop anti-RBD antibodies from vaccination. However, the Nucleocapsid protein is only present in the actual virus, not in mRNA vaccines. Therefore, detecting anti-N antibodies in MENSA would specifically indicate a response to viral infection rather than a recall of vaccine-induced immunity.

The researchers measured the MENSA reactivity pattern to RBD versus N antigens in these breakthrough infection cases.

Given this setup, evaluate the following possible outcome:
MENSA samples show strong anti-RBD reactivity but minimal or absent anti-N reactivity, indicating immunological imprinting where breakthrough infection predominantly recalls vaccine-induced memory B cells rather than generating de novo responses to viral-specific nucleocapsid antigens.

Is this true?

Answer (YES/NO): NO